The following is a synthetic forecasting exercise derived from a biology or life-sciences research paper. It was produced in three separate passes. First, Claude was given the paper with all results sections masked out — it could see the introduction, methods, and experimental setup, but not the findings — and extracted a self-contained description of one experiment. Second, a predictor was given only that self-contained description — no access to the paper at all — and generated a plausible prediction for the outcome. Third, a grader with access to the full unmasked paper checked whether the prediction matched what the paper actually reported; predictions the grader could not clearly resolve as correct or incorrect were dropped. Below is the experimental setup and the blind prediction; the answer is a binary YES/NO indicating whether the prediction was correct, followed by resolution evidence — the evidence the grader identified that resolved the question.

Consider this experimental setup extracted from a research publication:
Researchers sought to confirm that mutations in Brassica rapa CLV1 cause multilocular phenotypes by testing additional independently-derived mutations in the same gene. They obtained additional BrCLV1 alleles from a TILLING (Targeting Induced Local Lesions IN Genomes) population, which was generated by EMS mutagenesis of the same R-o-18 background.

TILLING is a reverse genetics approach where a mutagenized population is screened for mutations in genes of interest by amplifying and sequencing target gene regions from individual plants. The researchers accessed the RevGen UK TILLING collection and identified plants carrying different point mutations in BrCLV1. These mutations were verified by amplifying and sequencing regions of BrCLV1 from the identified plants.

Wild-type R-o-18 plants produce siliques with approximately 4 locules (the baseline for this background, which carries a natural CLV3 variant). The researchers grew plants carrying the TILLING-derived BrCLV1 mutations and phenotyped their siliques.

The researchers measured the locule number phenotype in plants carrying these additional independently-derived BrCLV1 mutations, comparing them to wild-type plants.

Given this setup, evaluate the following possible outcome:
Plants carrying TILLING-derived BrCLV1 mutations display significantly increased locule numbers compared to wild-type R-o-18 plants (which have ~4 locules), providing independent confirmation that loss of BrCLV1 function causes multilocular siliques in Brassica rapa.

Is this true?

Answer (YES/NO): NO